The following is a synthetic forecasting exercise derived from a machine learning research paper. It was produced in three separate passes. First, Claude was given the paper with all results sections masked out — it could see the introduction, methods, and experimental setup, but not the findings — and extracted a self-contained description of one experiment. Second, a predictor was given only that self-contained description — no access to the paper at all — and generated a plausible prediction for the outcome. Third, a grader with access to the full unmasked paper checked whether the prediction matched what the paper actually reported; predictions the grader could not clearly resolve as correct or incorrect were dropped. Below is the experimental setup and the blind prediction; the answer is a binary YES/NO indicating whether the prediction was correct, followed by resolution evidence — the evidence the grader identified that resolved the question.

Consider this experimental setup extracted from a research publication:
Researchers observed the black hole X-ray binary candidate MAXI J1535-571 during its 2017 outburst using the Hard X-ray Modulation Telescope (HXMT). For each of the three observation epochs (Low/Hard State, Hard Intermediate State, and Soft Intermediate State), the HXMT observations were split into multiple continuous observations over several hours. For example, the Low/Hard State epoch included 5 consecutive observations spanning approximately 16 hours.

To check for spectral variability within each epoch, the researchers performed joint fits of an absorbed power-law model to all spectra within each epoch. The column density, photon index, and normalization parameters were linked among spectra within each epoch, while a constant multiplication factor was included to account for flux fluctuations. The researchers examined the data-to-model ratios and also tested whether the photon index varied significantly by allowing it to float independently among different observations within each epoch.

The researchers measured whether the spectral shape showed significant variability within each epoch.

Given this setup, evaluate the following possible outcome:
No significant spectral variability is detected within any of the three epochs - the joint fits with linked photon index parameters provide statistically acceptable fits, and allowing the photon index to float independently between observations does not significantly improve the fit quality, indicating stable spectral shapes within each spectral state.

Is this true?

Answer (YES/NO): YES